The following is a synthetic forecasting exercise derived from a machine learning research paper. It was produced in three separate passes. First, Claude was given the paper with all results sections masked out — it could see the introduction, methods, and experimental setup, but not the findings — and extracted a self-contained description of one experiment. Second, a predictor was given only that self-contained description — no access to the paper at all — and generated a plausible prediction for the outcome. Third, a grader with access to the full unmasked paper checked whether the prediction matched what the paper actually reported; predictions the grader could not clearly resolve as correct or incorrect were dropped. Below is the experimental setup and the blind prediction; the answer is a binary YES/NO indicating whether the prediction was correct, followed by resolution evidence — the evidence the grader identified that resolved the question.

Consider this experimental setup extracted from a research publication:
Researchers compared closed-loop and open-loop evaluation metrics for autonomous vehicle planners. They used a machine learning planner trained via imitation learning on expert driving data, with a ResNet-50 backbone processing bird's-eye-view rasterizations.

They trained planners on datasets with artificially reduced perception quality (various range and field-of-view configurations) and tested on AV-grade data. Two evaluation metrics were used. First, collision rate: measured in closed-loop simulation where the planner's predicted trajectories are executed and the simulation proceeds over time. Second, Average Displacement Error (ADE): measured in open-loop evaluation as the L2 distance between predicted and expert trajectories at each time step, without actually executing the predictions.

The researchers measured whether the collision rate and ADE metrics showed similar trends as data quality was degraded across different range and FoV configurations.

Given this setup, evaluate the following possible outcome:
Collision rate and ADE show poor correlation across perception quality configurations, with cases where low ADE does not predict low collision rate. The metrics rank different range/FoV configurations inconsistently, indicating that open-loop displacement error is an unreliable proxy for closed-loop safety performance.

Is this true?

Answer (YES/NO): NO